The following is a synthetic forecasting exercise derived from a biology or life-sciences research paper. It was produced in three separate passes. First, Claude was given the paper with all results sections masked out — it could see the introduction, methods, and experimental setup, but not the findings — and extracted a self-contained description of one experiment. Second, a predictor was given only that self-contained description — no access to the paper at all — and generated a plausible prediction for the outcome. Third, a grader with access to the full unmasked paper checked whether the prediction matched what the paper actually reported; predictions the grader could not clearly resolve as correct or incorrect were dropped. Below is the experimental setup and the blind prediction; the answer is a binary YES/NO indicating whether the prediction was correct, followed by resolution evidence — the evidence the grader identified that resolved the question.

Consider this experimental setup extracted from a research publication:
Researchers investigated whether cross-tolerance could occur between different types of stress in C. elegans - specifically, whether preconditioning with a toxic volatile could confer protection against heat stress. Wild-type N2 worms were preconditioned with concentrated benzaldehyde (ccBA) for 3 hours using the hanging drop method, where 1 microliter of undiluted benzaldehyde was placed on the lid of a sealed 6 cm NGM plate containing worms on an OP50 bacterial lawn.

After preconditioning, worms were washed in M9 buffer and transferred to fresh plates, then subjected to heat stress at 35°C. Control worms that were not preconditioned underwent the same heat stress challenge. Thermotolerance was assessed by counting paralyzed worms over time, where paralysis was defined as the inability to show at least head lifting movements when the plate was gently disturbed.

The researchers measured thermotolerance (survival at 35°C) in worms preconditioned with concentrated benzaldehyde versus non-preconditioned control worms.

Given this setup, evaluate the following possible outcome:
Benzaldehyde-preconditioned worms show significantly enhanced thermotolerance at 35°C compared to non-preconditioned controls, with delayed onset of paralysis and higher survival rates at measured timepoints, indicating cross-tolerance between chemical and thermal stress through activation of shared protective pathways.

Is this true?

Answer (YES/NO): NO